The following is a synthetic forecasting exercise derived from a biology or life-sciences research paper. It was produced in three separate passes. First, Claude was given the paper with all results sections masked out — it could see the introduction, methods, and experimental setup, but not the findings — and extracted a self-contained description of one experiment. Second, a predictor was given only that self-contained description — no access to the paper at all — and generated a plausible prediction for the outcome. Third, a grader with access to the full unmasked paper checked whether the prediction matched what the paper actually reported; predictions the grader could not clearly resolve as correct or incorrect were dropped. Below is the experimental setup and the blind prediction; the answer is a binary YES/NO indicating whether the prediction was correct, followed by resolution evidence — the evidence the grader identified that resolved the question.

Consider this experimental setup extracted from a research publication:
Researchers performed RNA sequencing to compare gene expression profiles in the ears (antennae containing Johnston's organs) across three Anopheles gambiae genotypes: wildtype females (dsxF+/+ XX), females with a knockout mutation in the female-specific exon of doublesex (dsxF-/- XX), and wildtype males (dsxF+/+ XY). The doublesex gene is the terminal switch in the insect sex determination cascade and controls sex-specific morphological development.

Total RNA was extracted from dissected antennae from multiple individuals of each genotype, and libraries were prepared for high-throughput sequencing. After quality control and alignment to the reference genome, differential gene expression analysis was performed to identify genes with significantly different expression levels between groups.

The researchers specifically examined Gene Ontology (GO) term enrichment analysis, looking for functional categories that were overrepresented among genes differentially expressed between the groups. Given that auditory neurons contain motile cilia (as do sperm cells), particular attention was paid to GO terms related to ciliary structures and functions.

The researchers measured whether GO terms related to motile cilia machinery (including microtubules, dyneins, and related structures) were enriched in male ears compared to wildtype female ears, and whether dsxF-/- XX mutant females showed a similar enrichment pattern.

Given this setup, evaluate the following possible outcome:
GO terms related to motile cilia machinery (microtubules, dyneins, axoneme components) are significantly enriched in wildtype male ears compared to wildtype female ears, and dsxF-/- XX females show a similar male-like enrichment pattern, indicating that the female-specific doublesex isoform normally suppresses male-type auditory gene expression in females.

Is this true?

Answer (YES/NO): YES